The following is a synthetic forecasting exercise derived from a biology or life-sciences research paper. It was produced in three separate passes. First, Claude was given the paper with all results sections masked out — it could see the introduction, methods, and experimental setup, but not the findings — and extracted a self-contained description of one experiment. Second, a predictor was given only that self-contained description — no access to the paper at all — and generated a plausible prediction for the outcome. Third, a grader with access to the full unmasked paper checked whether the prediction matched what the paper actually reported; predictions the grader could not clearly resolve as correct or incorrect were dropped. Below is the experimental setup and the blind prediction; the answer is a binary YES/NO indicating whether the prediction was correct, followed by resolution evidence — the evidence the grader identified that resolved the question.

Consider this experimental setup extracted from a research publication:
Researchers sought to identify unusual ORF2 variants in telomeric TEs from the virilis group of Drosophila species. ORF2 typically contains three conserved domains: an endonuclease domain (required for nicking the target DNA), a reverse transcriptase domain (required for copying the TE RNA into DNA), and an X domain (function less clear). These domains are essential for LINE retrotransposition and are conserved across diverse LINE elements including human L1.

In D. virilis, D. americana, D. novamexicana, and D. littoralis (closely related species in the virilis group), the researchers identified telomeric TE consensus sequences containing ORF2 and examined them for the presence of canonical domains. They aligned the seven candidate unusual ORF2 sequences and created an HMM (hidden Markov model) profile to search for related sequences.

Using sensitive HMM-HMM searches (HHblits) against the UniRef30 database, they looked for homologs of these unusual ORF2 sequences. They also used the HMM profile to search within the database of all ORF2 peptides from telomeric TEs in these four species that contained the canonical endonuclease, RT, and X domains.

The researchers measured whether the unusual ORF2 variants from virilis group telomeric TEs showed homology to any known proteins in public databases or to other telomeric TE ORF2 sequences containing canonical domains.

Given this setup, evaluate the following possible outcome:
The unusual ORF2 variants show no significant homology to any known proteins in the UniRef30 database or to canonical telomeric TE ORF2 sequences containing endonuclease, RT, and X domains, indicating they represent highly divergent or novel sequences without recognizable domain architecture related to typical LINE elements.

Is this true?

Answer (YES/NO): NO